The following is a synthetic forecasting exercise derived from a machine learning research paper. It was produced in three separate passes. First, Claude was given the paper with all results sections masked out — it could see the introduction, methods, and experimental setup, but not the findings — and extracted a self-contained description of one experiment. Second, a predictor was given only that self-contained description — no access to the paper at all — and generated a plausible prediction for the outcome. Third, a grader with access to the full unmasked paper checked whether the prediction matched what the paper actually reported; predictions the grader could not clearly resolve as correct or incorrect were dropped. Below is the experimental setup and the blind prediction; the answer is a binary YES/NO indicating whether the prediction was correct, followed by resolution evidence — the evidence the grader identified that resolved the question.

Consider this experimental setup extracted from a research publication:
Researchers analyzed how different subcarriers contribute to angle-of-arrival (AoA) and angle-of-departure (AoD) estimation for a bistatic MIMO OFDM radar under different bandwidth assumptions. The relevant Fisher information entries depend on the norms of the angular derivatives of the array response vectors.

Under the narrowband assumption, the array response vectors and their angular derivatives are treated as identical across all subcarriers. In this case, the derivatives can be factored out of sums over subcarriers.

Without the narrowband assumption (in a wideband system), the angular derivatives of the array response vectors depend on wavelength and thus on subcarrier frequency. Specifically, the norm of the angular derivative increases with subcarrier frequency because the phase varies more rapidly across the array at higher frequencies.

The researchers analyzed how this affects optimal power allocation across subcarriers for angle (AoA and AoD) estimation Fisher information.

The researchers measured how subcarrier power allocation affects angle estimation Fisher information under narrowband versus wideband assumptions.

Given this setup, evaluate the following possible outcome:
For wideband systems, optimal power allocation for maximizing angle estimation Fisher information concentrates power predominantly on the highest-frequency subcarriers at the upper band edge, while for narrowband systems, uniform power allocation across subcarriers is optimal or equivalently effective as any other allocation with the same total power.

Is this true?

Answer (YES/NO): NO